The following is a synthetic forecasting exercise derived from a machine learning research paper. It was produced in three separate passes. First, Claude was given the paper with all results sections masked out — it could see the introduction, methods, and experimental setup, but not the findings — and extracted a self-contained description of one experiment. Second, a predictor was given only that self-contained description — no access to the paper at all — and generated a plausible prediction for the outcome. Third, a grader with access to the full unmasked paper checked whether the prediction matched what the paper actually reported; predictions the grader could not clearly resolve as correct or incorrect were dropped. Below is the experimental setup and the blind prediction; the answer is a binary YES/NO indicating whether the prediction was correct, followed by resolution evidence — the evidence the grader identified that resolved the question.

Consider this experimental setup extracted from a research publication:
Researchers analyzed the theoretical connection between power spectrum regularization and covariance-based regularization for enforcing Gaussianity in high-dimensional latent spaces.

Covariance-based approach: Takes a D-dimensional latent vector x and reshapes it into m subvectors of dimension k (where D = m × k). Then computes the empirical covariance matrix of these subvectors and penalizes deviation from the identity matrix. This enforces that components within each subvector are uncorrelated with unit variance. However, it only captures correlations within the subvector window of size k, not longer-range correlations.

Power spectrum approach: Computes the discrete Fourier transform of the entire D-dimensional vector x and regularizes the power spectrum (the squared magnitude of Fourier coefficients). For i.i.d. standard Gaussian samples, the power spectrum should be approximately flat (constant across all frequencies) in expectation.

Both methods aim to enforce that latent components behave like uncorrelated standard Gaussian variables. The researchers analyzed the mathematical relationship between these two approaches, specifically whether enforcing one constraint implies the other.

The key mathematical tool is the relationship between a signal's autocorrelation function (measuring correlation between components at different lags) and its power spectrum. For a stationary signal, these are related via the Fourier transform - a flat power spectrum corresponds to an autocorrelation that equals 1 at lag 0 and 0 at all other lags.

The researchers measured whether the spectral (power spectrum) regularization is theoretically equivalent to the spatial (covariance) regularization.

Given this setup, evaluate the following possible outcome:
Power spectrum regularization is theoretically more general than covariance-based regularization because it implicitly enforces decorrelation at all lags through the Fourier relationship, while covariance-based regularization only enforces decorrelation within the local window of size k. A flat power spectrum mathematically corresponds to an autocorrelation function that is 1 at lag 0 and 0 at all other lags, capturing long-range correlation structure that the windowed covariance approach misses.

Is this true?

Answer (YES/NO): YES